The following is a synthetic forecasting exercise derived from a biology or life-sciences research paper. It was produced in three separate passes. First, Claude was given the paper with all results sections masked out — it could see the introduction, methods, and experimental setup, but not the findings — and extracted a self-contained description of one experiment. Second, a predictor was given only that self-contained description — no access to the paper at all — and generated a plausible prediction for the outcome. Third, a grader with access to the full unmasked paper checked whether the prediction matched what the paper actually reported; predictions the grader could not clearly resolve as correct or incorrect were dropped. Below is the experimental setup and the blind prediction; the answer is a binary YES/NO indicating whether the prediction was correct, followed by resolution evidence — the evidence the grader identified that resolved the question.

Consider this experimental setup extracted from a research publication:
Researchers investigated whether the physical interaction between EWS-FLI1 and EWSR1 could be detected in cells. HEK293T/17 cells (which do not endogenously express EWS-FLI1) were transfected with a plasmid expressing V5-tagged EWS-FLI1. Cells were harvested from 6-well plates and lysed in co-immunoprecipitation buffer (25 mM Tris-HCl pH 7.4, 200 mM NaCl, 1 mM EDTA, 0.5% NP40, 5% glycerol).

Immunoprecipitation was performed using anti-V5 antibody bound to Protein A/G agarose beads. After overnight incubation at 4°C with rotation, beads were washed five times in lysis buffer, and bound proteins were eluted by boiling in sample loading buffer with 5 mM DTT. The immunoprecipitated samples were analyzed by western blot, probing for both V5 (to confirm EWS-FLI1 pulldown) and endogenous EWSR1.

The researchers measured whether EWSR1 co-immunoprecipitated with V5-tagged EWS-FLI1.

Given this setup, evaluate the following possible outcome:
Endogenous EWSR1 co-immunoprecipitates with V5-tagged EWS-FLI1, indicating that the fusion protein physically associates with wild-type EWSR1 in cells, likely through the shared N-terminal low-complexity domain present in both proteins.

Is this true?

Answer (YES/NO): YES